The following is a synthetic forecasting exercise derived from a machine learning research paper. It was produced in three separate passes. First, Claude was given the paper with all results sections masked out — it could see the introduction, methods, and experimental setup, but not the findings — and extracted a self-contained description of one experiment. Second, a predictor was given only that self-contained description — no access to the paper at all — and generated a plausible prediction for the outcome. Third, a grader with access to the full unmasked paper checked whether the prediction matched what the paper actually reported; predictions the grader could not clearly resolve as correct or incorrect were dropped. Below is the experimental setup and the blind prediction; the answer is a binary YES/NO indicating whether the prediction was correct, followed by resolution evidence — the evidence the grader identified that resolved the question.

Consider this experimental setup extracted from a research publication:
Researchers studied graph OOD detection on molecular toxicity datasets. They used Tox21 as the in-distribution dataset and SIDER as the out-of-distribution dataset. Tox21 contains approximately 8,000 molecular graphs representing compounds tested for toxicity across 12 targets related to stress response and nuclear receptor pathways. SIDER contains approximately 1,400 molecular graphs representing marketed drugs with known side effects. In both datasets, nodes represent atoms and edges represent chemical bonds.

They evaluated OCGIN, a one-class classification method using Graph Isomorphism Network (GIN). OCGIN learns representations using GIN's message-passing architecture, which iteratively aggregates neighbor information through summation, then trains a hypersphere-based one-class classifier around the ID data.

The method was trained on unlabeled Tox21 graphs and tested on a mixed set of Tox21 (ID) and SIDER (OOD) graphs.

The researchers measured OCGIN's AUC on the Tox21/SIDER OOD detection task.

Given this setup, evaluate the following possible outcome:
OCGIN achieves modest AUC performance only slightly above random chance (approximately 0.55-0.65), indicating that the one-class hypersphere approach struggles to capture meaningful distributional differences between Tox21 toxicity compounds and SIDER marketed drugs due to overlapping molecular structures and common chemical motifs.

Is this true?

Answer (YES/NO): NO